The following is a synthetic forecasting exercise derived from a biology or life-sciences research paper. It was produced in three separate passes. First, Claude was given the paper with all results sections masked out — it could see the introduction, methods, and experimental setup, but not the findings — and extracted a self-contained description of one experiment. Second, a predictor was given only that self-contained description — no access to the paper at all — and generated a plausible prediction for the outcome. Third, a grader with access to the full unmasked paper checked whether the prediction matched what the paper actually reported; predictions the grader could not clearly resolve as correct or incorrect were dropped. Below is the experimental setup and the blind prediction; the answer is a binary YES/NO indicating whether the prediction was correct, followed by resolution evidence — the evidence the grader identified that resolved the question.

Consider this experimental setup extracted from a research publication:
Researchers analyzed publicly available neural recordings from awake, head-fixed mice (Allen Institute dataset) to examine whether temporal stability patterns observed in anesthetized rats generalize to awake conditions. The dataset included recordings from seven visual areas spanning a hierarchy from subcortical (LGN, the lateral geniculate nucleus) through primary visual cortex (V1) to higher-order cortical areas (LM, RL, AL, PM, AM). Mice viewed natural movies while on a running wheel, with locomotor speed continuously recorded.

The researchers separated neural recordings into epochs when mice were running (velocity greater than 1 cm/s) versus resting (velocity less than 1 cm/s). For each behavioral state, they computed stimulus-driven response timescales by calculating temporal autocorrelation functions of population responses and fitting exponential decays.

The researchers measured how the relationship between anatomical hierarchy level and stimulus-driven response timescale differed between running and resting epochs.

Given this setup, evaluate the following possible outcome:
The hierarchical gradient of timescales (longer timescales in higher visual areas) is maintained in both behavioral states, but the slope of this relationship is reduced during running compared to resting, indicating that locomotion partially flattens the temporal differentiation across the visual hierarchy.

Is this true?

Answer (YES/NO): NO